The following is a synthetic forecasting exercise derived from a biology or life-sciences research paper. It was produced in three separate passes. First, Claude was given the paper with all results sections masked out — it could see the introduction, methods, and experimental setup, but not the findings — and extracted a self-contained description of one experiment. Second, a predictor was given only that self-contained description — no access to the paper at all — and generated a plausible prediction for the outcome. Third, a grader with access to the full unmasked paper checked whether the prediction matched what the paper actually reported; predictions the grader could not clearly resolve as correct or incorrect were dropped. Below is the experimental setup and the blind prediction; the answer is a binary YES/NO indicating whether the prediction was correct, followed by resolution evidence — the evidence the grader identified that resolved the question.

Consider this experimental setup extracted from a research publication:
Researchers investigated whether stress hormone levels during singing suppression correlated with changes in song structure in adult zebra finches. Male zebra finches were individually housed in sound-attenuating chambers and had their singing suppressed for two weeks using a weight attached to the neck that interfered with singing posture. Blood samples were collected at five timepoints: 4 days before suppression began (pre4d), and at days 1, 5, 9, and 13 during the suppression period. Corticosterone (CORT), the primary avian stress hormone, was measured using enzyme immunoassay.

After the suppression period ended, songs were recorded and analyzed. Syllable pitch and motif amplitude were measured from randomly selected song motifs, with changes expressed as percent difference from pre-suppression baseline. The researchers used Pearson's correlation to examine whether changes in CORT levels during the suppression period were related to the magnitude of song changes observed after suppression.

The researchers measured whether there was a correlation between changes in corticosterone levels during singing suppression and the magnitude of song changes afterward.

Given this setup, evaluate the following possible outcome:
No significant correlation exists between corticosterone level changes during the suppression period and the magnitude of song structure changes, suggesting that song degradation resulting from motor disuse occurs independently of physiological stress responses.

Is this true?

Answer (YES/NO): YES